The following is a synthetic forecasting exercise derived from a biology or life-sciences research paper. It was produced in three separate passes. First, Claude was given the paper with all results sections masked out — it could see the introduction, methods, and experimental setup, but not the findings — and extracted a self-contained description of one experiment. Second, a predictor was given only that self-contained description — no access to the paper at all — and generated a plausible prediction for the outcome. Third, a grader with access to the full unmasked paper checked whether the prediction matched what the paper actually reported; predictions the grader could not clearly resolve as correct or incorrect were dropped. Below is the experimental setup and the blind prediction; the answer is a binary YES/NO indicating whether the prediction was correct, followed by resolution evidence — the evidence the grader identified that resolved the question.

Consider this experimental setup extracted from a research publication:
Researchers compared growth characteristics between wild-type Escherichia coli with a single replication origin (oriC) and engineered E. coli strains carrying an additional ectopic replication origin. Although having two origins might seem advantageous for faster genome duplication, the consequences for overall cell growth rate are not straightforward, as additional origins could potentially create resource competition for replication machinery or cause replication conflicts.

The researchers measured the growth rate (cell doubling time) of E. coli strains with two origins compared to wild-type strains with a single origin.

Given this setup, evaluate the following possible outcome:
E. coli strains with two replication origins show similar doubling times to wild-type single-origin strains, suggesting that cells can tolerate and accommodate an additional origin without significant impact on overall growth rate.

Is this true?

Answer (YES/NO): YES